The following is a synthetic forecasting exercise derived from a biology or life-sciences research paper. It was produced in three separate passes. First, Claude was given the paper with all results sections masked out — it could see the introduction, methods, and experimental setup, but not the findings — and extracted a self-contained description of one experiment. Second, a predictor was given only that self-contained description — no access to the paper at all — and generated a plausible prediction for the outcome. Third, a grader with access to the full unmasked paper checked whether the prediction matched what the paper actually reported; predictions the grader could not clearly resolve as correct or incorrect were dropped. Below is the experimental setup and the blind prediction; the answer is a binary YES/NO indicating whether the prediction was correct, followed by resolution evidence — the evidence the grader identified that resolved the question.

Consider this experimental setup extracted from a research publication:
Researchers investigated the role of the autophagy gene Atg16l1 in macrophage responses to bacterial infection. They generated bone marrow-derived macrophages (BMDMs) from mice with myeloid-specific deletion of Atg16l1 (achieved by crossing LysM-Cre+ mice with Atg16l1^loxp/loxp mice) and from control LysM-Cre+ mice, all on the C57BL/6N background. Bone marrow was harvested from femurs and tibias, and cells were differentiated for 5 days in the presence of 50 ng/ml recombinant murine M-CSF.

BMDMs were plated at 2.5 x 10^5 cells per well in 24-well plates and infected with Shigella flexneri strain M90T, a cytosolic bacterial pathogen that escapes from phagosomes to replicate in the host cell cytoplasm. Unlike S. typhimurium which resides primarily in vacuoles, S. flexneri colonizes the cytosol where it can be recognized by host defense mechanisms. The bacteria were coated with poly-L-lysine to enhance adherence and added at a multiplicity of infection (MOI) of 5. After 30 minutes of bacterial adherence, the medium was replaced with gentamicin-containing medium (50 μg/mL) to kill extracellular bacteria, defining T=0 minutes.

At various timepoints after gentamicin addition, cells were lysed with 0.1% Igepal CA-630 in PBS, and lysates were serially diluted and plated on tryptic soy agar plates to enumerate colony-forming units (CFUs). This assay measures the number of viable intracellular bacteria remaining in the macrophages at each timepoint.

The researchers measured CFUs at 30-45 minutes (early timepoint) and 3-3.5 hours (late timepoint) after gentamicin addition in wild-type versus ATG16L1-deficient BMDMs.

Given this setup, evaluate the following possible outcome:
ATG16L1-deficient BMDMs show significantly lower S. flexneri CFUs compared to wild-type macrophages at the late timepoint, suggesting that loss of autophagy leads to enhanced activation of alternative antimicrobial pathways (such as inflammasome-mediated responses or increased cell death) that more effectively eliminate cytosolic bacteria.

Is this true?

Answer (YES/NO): NO